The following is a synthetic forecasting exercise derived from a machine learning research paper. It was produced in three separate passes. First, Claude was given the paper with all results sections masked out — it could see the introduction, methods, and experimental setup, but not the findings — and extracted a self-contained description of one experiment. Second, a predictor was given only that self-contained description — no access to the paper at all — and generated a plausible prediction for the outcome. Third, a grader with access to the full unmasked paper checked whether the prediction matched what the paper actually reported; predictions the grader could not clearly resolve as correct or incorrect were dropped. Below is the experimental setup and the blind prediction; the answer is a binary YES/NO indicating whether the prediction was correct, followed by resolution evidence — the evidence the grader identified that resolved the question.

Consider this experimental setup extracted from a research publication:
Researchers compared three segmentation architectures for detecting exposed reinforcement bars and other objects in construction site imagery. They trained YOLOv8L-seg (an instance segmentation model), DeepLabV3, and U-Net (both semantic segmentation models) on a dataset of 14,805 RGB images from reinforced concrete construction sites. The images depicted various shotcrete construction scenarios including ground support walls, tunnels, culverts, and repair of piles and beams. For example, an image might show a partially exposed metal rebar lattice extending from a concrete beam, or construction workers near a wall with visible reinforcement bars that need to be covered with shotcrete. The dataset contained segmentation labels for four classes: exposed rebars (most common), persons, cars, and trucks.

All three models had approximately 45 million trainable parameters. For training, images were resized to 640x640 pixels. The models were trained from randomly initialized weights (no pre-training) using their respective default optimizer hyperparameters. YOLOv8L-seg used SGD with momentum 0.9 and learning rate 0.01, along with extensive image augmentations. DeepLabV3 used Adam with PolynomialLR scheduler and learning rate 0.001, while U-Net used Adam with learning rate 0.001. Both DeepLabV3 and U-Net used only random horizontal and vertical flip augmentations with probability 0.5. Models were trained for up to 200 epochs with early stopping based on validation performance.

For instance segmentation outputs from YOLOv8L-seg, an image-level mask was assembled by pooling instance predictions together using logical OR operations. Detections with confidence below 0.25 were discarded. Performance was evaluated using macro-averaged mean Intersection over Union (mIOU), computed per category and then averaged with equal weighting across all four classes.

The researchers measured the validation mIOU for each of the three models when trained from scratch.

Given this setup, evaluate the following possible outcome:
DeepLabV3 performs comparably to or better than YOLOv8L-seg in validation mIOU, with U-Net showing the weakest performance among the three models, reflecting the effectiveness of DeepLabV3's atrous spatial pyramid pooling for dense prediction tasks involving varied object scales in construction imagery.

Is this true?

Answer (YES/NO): NO